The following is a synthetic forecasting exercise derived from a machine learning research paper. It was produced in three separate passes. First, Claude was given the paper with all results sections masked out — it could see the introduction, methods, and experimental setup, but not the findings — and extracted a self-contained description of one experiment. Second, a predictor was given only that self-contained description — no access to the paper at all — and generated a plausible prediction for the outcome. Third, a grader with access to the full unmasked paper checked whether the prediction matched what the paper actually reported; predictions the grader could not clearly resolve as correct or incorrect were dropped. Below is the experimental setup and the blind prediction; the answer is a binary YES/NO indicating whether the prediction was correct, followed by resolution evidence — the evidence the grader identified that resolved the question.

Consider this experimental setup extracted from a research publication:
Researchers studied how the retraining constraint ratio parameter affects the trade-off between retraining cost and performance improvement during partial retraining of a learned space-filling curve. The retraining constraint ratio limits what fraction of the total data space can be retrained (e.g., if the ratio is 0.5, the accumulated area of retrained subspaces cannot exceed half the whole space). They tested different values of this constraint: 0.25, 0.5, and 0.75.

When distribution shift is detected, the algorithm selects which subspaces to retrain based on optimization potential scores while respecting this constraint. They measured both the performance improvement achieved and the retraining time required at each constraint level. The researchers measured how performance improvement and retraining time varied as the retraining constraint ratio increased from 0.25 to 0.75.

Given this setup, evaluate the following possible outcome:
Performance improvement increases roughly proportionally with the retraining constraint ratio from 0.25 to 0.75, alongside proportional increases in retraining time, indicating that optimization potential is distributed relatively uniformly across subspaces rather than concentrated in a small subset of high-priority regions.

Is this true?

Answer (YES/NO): NO